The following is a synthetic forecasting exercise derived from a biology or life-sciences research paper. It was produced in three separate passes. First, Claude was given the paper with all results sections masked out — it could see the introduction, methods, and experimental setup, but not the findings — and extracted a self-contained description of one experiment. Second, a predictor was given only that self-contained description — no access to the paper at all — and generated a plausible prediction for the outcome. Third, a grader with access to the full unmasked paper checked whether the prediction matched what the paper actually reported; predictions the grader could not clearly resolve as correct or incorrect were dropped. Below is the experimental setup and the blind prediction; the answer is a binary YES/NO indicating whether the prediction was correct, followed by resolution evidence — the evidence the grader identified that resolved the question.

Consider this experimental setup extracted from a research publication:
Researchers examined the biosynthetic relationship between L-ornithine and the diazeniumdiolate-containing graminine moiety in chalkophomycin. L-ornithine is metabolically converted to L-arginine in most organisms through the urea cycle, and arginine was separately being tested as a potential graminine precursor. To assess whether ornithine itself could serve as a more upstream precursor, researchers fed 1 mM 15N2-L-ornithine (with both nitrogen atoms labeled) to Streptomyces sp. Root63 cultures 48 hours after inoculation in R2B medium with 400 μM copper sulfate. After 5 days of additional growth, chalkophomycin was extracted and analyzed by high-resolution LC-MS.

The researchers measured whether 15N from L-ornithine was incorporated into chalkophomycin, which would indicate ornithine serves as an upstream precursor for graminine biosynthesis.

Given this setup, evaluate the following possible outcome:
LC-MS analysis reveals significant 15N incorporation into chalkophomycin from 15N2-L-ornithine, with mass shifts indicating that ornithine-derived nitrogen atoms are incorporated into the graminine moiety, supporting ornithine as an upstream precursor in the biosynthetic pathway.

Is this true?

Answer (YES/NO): NO